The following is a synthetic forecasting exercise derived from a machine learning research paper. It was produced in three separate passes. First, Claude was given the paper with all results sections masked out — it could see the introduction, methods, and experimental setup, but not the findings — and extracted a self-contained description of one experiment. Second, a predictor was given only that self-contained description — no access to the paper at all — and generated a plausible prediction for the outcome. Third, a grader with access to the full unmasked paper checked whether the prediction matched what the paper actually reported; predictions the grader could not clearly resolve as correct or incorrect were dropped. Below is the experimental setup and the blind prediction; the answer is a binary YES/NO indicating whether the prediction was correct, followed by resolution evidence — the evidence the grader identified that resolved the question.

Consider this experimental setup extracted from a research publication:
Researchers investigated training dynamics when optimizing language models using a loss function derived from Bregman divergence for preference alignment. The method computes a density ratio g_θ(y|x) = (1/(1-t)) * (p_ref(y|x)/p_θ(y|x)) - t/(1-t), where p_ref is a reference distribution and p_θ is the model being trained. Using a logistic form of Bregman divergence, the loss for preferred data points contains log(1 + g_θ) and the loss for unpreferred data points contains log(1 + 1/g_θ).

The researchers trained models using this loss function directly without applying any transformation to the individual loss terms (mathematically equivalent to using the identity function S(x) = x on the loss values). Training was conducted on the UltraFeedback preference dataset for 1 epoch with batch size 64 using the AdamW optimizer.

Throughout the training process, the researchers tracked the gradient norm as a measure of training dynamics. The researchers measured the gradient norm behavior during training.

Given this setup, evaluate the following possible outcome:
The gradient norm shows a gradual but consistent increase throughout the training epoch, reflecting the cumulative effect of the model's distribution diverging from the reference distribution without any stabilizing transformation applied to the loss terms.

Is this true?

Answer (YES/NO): NO